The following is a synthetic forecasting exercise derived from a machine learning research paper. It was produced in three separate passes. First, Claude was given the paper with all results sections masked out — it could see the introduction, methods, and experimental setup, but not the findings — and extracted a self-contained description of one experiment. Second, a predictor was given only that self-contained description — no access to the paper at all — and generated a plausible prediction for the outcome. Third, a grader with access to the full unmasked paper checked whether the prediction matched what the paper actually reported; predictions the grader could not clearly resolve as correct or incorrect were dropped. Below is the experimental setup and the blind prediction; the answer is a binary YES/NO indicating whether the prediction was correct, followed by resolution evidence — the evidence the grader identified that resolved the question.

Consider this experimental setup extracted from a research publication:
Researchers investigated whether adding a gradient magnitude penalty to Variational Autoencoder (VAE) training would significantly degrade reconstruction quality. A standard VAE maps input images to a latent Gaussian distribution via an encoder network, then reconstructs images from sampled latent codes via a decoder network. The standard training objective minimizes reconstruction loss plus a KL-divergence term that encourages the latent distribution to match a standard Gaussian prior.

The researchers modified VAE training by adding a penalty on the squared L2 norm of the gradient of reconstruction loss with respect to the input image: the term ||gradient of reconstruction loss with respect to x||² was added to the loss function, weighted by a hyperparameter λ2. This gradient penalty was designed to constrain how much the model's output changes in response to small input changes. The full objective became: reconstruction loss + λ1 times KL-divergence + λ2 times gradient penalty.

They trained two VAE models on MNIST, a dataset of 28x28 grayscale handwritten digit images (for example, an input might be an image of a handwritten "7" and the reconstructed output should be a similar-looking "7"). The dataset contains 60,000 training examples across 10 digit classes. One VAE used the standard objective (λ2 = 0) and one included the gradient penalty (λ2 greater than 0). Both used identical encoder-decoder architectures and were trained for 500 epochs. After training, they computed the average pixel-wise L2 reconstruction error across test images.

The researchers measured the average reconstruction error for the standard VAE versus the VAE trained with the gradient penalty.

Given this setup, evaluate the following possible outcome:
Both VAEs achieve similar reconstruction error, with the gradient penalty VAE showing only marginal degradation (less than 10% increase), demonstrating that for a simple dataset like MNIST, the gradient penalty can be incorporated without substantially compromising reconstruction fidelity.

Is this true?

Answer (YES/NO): NO